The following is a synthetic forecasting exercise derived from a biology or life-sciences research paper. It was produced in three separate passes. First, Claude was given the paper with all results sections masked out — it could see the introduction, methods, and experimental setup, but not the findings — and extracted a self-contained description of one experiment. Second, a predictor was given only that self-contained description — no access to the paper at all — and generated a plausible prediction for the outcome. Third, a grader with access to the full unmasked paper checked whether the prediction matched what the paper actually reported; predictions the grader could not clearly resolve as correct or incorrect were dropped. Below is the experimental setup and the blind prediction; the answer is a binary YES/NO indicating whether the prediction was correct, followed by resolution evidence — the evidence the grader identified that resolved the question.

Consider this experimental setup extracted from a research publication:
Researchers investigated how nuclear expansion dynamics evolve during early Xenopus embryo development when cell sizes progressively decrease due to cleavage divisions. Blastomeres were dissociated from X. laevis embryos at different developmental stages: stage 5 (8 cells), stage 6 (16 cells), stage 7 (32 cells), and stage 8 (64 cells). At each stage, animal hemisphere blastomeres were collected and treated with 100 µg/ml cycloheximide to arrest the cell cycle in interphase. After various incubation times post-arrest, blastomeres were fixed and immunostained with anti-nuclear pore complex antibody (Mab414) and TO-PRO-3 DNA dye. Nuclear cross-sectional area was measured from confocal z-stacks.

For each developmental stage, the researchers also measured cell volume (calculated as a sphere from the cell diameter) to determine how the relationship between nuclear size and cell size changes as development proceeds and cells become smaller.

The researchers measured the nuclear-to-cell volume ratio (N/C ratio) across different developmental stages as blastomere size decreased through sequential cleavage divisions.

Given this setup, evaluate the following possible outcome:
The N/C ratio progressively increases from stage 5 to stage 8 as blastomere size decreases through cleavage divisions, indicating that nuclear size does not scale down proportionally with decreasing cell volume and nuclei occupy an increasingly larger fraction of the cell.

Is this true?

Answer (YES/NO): YES